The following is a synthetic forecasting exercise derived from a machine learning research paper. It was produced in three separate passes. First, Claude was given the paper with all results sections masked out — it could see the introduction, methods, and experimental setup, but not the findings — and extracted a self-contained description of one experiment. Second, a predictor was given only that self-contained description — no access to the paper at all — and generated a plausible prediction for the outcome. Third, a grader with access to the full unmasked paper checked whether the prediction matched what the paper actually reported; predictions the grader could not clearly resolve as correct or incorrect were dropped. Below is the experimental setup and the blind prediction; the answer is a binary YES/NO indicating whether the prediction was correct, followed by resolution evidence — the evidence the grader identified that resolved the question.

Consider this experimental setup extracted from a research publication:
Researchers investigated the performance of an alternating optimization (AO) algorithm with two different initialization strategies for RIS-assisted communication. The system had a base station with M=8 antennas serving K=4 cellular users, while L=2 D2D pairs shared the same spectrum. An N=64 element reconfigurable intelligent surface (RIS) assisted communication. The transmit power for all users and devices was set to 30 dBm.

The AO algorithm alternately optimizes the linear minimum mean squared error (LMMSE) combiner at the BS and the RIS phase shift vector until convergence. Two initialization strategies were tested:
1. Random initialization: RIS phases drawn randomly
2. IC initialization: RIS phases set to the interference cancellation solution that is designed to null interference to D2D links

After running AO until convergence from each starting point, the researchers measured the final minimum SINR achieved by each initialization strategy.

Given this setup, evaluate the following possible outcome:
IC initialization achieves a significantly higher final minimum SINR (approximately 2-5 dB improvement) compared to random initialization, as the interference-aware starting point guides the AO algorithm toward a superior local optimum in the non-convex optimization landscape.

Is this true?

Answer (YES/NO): NO